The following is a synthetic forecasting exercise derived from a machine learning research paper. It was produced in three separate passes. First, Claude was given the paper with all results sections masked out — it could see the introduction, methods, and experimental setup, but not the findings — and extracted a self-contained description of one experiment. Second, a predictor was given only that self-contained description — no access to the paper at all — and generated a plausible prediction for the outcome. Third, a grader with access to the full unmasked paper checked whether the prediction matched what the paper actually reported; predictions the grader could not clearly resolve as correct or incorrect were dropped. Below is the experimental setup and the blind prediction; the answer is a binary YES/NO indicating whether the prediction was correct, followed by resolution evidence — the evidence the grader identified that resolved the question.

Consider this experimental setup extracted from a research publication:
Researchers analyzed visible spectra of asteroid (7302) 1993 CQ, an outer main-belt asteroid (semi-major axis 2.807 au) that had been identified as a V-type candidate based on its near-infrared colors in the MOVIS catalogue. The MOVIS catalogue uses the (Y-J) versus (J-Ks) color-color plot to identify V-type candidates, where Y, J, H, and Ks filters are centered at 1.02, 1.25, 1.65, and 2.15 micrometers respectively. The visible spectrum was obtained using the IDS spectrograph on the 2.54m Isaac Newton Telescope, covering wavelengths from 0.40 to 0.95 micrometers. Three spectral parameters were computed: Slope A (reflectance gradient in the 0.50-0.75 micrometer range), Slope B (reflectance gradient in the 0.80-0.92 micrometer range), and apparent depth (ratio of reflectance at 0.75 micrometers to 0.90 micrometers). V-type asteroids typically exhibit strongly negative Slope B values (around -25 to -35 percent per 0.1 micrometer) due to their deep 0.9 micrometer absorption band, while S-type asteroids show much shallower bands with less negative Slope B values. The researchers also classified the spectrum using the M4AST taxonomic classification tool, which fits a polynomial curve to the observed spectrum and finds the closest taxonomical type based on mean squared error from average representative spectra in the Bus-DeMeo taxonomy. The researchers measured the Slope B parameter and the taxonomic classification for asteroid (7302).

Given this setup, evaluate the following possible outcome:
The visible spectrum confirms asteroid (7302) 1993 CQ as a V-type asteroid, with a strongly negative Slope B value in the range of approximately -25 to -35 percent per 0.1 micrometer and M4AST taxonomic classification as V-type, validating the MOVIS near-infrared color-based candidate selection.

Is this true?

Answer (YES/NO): NO